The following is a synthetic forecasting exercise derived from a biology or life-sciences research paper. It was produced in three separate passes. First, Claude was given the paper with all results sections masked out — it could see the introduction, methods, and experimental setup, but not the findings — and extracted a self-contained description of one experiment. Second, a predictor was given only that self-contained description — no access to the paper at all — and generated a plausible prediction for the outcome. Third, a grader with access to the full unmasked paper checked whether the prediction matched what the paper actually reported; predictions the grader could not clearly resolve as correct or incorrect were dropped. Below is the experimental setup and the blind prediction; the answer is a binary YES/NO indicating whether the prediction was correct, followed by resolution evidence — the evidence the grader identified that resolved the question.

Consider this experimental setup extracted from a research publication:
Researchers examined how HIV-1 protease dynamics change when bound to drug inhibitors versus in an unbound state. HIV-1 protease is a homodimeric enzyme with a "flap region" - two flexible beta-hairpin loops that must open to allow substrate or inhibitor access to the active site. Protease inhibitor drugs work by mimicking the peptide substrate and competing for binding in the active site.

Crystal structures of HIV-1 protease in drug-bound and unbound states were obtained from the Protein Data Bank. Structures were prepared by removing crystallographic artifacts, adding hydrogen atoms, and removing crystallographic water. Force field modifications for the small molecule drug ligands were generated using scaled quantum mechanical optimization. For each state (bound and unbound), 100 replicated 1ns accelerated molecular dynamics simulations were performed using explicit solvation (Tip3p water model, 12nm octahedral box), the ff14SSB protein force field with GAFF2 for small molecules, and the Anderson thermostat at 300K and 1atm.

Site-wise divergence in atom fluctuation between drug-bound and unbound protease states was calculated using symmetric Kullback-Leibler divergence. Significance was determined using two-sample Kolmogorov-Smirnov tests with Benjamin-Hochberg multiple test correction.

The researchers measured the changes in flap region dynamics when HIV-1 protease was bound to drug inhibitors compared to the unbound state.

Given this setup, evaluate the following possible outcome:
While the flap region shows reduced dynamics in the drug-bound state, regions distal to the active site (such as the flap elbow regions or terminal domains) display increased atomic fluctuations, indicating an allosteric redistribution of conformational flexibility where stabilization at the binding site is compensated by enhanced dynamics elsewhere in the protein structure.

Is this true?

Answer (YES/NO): NO